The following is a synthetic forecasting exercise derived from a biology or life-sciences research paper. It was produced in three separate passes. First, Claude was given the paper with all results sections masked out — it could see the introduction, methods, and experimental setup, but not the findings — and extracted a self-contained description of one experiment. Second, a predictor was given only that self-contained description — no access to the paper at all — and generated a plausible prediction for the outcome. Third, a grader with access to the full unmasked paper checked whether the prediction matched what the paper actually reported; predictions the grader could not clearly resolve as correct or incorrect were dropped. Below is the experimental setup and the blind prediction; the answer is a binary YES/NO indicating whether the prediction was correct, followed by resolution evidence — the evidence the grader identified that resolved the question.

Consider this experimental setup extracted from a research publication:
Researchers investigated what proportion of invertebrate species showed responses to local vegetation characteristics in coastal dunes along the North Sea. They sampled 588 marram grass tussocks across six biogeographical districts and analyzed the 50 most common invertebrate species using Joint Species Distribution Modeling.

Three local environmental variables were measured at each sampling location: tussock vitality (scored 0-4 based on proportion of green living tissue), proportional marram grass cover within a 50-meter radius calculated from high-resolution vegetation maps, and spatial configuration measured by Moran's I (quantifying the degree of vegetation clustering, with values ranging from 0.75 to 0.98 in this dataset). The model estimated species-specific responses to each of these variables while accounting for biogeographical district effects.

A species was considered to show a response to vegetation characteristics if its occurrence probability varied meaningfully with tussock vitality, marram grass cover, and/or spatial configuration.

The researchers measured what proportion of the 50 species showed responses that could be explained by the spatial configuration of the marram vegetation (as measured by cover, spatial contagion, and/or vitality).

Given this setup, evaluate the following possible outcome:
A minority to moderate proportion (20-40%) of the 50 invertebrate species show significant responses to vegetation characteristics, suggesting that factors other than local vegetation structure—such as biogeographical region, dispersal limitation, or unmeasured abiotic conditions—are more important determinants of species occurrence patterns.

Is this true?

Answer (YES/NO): NO